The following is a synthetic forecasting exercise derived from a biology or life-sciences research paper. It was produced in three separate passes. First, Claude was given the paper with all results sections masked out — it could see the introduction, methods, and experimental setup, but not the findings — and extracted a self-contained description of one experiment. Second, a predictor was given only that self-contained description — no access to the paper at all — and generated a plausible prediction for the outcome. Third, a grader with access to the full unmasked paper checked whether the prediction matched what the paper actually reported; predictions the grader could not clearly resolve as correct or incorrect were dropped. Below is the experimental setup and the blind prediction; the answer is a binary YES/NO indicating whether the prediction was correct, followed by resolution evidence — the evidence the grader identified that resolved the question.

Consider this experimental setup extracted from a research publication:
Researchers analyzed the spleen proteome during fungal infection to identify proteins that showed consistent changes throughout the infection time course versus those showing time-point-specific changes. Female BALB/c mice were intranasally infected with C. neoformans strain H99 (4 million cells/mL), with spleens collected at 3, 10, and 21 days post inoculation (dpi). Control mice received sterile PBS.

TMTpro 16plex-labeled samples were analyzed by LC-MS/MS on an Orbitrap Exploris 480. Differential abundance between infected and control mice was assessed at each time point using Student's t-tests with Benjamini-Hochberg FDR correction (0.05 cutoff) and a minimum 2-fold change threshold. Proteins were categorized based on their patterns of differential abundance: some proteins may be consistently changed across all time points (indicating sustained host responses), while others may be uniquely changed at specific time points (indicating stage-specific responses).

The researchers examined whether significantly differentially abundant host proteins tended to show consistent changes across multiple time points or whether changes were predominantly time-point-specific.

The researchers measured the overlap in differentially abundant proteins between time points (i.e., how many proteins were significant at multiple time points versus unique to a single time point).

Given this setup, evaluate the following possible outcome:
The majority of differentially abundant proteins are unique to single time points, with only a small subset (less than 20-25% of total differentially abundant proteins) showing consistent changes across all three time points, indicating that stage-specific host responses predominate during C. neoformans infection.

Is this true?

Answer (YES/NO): NO